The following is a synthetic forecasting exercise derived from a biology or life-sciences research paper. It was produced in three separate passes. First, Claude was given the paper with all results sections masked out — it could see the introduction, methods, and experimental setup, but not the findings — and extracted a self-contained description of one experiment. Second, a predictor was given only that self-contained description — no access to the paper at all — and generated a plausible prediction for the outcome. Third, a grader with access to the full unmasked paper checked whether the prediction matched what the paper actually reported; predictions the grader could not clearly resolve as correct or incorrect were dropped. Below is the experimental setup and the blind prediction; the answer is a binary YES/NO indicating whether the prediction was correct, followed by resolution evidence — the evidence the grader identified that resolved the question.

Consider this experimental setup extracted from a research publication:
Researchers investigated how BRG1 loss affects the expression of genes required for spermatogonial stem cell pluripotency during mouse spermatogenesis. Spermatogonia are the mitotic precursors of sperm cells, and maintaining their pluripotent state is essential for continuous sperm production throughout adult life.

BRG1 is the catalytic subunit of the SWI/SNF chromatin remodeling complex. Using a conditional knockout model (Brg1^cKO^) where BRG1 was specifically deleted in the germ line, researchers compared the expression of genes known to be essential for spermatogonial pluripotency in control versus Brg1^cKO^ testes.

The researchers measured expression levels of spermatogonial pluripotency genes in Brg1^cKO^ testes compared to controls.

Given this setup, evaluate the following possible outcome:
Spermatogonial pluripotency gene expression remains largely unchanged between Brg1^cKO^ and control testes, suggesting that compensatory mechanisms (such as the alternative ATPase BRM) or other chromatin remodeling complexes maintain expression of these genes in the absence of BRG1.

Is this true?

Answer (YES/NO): NO